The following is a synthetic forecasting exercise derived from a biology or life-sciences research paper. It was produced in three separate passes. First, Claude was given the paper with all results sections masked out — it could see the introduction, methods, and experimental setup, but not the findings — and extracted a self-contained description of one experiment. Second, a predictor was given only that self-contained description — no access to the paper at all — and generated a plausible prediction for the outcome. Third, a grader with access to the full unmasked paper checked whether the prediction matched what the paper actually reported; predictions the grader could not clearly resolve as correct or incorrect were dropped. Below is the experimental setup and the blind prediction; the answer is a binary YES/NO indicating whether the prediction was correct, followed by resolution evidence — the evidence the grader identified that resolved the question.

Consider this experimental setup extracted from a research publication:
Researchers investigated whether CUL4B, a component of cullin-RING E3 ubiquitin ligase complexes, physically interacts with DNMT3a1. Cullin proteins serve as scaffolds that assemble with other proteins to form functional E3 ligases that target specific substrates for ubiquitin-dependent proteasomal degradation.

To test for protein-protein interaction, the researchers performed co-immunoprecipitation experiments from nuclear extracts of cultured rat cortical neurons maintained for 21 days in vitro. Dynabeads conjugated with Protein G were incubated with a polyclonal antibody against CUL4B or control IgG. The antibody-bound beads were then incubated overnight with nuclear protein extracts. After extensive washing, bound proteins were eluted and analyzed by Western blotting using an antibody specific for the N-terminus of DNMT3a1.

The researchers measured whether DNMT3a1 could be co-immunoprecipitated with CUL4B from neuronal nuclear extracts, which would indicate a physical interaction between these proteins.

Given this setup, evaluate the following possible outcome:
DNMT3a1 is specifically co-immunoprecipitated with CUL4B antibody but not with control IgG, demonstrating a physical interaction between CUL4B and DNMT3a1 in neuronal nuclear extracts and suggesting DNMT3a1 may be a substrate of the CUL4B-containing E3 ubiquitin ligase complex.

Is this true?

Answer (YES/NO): YES